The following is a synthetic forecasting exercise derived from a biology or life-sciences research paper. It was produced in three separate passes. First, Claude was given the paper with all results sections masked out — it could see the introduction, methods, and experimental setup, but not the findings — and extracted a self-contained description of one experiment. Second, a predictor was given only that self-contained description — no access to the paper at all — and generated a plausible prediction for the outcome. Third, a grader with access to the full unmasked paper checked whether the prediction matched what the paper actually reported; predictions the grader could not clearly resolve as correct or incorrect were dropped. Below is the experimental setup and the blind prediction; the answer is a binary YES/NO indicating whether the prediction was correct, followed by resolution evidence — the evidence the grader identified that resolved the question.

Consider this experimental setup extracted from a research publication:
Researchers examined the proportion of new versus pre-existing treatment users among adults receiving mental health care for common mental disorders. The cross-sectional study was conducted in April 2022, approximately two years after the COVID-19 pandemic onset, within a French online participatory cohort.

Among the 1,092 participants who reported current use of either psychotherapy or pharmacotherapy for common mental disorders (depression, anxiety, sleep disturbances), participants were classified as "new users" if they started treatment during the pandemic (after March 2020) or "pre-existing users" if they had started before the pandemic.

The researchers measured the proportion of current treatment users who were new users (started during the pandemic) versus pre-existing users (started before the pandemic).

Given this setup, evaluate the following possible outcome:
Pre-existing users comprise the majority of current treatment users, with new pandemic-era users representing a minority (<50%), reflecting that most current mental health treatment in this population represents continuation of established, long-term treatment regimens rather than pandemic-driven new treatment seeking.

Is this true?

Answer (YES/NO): YES